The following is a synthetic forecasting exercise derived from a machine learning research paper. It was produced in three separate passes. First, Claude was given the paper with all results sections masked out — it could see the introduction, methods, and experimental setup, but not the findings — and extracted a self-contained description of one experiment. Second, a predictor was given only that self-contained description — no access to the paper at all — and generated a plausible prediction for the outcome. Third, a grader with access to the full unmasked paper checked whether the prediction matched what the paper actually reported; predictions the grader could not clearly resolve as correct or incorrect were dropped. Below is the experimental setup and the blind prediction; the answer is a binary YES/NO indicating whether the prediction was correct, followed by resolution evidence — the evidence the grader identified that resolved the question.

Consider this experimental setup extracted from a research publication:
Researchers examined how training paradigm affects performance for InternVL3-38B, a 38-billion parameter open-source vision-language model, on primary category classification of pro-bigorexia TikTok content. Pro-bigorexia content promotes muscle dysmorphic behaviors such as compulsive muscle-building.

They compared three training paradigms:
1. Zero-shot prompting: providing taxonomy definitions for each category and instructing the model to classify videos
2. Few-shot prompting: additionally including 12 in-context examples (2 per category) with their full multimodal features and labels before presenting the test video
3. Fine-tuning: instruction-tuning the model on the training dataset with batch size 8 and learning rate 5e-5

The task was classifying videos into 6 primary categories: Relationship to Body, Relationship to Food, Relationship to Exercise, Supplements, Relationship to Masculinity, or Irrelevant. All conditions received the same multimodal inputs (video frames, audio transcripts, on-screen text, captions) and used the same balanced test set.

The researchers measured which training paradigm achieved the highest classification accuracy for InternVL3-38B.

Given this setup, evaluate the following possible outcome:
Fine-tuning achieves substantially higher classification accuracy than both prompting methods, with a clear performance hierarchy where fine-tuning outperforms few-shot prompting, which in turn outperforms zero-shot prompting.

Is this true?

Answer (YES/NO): NO